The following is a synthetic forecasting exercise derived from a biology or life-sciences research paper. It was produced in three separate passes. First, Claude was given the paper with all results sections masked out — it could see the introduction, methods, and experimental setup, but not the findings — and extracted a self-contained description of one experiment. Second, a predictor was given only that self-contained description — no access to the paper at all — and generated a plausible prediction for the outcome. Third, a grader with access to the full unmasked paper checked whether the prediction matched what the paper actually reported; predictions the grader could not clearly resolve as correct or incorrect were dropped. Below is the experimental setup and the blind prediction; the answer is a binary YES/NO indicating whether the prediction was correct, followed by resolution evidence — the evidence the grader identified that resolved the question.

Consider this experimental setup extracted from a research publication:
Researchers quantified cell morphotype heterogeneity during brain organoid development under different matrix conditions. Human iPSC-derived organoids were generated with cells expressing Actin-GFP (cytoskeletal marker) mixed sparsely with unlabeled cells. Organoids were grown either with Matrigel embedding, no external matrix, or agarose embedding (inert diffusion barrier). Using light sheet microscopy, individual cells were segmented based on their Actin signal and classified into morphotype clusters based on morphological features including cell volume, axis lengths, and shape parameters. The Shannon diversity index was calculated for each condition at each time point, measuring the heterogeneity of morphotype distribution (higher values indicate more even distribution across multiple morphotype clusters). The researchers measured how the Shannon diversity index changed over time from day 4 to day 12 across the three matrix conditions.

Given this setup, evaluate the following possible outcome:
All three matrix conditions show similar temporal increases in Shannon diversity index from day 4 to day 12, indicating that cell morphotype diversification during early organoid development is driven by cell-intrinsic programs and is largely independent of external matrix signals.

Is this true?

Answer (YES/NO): NO